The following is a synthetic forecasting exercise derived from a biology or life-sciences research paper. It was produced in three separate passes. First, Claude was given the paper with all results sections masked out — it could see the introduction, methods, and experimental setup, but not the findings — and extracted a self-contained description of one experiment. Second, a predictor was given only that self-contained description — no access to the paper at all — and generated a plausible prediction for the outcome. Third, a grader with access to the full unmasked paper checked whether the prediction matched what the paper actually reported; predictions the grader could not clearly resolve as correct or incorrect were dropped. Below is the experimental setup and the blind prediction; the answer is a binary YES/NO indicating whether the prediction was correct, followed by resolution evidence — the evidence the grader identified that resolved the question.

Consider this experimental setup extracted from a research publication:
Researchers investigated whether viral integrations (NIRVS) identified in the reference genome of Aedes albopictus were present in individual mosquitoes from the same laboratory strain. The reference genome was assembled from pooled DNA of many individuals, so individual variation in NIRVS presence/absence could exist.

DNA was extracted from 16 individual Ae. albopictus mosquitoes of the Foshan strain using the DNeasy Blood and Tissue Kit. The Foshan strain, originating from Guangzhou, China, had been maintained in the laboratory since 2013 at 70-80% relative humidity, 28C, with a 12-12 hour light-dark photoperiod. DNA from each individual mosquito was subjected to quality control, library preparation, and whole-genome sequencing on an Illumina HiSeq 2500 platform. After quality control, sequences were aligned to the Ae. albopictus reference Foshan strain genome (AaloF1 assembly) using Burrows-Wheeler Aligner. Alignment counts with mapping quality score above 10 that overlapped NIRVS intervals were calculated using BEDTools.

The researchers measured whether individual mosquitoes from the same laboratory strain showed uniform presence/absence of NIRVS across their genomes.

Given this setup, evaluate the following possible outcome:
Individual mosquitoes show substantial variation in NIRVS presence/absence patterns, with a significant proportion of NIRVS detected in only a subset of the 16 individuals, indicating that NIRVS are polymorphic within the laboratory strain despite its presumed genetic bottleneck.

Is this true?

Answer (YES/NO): YES